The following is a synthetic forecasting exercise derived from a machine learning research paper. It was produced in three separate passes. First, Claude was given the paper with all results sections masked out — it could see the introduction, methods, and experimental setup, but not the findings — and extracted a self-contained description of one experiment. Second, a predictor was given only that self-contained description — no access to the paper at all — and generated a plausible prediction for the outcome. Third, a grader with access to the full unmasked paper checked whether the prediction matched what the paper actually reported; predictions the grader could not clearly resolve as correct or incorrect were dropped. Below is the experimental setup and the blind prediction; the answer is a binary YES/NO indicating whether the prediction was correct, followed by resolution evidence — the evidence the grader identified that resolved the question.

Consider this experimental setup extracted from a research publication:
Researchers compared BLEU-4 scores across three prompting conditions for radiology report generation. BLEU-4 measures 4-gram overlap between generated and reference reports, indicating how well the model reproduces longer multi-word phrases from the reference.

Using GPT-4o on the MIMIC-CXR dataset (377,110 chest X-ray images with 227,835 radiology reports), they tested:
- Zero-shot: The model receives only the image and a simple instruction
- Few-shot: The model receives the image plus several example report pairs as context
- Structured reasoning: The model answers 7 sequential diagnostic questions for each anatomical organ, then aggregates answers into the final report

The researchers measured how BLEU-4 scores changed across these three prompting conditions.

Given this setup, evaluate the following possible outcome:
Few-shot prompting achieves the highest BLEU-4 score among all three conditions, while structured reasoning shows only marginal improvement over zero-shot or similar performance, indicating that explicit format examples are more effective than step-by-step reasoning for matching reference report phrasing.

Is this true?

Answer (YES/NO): NO